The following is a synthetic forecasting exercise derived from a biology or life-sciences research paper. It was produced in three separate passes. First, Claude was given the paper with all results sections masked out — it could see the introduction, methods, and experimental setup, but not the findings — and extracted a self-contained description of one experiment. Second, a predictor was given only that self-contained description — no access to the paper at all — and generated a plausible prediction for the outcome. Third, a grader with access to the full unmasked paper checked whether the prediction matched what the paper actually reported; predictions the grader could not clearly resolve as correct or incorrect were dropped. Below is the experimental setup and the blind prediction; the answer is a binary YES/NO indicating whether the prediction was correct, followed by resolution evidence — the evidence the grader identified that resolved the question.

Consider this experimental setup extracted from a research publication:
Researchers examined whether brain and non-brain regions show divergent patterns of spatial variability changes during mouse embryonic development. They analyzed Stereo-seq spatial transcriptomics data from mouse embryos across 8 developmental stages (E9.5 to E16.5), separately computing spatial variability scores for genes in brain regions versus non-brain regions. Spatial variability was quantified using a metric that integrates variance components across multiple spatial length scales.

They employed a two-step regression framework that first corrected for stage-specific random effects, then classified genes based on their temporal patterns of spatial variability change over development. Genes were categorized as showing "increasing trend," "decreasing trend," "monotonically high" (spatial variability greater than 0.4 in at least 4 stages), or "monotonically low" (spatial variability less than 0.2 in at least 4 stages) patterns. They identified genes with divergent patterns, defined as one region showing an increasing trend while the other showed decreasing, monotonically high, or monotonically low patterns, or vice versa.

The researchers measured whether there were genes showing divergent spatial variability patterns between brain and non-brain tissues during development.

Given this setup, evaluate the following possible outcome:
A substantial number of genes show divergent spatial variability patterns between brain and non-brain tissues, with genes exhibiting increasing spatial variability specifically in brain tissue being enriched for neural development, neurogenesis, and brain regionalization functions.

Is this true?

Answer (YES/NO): NO